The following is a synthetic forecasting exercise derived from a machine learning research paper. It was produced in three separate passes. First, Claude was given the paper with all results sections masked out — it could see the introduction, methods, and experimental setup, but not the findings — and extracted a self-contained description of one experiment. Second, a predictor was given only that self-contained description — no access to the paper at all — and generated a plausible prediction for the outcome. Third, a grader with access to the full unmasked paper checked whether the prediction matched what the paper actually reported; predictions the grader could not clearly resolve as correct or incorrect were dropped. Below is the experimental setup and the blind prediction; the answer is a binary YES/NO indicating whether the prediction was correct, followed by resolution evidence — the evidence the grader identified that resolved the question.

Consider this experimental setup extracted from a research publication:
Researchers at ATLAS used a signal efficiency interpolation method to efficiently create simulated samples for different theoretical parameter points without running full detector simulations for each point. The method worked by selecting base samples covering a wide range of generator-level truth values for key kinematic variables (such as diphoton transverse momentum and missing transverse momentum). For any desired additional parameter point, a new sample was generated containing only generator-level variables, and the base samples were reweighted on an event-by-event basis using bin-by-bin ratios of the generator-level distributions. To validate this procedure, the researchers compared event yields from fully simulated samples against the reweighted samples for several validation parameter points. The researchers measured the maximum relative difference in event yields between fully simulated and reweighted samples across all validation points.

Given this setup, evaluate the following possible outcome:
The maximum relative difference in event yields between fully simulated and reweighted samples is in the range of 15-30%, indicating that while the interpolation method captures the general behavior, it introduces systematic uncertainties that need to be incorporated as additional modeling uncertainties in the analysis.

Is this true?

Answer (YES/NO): NO